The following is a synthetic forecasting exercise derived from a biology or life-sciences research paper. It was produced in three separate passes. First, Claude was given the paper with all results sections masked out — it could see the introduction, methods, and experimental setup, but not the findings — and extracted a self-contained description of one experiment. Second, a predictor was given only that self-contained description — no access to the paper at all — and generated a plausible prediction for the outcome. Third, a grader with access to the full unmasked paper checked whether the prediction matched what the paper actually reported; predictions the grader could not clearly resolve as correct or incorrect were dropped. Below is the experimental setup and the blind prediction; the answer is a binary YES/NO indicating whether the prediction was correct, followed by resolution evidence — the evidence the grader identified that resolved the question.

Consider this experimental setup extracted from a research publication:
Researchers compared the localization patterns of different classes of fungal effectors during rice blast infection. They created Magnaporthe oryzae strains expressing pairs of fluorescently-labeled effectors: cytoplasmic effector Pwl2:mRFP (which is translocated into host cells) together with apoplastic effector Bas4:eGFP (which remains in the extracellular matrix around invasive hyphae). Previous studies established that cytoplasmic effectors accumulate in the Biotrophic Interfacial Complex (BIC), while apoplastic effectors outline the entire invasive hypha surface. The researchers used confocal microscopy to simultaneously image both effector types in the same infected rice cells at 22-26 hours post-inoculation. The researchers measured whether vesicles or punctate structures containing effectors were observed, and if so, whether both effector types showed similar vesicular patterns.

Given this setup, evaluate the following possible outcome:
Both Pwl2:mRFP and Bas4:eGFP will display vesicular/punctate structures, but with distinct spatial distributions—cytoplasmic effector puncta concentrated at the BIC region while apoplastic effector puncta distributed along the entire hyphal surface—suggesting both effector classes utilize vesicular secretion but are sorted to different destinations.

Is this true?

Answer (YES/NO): NO